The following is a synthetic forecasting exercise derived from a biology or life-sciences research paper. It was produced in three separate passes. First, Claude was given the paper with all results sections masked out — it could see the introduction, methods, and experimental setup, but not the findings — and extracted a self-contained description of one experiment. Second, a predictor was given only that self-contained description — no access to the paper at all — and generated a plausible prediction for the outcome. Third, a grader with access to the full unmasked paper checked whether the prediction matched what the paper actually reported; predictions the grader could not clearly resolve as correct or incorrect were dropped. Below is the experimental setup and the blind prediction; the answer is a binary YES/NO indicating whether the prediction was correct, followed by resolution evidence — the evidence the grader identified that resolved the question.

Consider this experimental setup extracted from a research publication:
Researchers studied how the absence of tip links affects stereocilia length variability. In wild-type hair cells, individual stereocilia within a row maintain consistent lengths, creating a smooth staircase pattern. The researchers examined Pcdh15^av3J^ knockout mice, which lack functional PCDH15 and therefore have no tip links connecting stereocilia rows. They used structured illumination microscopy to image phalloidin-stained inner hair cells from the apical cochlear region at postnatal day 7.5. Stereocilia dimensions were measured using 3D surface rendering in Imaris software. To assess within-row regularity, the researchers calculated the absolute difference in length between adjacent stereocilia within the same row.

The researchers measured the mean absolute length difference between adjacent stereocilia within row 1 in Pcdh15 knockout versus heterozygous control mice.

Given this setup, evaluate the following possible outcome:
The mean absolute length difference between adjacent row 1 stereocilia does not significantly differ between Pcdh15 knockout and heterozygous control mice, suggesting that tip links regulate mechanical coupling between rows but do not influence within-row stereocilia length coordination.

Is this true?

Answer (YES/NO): NO